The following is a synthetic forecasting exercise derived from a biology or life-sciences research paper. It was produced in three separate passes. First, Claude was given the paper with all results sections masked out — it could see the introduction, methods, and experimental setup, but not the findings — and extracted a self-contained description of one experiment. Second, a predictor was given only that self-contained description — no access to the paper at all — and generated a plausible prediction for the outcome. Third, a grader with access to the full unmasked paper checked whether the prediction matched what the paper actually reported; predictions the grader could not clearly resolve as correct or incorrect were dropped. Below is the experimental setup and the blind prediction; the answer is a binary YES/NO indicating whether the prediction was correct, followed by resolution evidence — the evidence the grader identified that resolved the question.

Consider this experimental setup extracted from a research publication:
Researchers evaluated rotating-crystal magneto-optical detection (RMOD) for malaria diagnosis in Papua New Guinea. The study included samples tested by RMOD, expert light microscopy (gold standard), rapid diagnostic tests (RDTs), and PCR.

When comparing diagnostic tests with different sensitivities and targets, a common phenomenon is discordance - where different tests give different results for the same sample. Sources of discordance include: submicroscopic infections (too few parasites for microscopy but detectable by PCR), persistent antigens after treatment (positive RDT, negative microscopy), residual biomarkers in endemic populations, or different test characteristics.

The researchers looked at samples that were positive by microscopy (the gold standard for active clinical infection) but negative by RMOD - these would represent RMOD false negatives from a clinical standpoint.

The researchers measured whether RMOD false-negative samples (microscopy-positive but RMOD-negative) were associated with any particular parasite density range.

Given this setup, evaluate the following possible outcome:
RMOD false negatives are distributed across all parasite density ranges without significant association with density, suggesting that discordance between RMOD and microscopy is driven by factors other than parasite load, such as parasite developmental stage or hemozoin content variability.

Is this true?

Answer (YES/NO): NO